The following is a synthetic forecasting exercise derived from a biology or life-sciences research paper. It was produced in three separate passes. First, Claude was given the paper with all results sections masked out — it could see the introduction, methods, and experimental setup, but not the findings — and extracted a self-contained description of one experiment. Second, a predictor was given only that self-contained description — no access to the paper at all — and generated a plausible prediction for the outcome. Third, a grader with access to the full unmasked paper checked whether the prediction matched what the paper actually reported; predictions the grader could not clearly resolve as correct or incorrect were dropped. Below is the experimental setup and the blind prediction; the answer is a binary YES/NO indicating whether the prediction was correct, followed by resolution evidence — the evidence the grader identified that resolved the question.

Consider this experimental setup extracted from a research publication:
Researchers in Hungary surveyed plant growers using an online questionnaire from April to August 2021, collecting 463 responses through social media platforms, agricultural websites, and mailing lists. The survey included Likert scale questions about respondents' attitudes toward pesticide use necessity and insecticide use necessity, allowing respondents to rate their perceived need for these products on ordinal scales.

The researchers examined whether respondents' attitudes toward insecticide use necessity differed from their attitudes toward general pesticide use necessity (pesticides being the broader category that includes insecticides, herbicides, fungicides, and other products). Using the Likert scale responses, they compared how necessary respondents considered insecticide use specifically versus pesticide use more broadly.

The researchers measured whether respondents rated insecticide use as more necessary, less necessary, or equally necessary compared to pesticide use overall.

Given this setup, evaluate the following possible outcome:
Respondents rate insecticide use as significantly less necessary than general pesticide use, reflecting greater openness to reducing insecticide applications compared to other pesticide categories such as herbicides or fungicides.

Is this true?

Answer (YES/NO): NO